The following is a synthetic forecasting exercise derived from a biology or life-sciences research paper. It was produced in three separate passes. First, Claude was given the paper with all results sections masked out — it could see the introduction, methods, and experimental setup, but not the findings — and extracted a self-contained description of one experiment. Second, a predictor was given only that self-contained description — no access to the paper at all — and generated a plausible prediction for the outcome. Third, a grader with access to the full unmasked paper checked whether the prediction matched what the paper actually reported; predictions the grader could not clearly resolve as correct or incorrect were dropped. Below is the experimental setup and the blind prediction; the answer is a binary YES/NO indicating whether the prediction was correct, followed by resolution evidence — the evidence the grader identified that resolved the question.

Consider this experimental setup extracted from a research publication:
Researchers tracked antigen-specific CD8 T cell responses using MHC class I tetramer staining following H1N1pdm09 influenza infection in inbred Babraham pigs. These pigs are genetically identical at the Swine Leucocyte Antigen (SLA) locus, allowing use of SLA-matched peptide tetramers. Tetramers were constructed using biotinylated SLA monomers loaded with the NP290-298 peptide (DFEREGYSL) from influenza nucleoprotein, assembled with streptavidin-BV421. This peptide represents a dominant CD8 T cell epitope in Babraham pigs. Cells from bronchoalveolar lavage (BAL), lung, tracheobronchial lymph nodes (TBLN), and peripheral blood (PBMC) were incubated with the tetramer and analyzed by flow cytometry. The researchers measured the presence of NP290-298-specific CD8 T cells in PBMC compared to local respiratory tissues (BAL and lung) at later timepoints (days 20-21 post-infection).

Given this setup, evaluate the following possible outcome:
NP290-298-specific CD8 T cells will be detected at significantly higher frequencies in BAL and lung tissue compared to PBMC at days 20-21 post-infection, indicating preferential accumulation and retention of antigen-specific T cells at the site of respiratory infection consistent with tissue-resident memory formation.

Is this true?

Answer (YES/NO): YES